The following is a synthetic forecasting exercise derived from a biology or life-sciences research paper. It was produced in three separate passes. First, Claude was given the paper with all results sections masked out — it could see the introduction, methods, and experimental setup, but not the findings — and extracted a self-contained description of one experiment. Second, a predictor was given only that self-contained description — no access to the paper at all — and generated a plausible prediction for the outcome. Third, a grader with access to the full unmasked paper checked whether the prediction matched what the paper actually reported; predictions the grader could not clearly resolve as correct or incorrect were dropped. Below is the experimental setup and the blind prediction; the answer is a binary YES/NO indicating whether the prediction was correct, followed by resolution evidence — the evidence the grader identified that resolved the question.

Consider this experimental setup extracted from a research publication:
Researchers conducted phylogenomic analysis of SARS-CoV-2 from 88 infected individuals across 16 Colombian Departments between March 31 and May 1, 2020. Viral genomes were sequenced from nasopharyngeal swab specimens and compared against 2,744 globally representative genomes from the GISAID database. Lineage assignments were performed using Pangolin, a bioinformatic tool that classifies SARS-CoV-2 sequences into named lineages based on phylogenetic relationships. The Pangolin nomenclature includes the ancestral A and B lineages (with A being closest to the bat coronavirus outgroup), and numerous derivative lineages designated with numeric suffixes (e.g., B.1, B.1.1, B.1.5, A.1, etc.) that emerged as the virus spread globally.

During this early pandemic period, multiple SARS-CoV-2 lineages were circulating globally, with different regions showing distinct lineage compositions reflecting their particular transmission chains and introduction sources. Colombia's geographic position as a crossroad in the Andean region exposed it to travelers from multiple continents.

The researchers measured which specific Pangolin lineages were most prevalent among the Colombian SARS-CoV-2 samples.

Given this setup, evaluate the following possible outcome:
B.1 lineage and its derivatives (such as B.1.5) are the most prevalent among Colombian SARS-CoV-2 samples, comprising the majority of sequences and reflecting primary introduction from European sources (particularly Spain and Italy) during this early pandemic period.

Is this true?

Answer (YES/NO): YES